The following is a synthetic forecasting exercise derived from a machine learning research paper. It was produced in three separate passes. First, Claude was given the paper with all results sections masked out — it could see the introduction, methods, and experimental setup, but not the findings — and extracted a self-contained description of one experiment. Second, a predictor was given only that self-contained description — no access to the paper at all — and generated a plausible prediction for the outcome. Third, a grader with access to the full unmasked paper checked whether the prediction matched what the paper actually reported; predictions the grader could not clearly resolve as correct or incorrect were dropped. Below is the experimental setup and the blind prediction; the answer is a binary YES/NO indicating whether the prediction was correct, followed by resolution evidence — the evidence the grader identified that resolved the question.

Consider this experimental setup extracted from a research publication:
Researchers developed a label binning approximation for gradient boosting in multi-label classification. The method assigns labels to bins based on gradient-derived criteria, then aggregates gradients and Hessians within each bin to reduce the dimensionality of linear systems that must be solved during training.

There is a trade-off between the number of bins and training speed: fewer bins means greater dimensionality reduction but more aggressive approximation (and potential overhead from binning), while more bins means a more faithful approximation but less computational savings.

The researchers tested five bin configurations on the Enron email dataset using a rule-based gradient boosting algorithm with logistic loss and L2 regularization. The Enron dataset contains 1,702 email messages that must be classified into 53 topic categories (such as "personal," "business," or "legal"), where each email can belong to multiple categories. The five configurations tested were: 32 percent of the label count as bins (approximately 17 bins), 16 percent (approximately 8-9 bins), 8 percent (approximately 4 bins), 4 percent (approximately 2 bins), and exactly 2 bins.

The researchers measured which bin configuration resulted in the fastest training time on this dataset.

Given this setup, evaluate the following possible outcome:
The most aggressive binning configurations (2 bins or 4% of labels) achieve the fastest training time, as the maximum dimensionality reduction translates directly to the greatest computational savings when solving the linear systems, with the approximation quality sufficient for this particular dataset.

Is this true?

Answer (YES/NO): YES